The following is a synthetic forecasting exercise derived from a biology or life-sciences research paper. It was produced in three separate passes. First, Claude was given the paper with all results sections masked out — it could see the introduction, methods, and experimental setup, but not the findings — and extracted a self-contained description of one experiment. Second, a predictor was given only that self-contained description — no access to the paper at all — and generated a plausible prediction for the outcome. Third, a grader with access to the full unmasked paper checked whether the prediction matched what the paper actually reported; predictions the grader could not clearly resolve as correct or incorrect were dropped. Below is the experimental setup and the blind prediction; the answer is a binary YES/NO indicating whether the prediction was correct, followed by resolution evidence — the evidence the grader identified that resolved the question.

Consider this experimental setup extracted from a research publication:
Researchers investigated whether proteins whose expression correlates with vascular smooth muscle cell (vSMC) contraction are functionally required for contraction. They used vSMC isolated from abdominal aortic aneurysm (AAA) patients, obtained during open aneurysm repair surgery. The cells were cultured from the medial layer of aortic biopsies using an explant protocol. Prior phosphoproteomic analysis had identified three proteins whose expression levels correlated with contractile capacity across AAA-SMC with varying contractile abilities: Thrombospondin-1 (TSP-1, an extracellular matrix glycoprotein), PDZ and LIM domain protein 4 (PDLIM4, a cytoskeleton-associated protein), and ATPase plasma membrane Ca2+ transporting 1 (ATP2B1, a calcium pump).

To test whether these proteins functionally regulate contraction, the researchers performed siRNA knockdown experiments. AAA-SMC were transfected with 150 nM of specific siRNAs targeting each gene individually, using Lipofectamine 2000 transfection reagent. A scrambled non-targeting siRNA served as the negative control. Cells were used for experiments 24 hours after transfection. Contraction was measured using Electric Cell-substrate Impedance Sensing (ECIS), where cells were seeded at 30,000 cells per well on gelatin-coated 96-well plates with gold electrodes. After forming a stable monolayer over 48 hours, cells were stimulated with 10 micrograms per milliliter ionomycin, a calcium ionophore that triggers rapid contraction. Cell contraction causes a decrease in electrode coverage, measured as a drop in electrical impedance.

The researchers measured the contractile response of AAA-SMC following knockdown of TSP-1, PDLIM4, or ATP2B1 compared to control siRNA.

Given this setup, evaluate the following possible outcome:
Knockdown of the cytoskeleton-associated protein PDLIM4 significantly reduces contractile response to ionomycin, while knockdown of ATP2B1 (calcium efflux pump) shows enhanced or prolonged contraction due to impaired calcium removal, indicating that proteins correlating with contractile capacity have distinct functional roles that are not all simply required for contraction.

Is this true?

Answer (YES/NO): NO